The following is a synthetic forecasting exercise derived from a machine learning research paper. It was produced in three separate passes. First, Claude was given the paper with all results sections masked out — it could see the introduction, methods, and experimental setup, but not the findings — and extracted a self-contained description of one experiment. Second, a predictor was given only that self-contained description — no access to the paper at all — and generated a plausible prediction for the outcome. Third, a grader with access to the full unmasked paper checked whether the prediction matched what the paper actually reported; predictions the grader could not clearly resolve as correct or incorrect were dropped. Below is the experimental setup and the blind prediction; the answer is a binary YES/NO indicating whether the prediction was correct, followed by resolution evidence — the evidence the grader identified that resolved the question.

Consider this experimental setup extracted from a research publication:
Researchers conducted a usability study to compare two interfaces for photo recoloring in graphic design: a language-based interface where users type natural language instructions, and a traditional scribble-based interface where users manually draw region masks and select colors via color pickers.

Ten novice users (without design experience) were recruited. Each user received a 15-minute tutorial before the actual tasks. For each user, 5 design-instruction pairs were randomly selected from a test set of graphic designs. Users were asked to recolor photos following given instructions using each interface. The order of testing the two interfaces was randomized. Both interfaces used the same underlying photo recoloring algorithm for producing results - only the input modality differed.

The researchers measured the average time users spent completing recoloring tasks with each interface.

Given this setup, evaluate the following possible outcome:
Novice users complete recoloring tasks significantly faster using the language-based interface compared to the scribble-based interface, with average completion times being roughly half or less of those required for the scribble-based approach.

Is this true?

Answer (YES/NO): YES